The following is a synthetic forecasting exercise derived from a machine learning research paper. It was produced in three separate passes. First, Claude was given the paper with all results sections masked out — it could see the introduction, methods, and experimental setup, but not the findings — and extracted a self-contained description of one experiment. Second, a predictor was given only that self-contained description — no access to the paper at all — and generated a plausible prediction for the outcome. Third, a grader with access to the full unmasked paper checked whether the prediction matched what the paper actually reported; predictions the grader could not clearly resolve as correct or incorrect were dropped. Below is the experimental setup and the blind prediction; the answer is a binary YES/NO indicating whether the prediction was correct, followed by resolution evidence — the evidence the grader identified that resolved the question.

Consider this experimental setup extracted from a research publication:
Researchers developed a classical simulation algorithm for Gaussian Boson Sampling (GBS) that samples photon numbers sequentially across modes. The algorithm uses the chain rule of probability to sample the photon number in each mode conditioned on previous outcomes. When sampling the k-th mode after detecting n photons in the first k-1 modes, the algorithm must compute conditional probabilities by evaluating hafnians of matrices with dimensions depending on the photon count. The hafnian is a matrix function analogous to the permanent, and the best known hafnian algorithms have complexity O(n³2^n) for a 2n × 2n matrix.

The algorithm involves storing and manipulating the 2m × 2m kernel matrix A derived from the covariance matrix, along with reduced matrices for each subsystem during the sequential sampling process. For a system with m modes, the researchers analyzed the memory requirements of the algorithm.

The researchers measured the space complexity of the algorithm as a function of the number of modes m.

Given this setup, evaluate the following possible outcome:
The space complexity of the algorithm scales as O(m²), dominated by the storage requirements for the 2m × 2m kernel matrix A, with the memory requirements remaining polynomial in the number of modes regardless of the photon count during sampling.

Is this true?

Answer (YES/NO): YES